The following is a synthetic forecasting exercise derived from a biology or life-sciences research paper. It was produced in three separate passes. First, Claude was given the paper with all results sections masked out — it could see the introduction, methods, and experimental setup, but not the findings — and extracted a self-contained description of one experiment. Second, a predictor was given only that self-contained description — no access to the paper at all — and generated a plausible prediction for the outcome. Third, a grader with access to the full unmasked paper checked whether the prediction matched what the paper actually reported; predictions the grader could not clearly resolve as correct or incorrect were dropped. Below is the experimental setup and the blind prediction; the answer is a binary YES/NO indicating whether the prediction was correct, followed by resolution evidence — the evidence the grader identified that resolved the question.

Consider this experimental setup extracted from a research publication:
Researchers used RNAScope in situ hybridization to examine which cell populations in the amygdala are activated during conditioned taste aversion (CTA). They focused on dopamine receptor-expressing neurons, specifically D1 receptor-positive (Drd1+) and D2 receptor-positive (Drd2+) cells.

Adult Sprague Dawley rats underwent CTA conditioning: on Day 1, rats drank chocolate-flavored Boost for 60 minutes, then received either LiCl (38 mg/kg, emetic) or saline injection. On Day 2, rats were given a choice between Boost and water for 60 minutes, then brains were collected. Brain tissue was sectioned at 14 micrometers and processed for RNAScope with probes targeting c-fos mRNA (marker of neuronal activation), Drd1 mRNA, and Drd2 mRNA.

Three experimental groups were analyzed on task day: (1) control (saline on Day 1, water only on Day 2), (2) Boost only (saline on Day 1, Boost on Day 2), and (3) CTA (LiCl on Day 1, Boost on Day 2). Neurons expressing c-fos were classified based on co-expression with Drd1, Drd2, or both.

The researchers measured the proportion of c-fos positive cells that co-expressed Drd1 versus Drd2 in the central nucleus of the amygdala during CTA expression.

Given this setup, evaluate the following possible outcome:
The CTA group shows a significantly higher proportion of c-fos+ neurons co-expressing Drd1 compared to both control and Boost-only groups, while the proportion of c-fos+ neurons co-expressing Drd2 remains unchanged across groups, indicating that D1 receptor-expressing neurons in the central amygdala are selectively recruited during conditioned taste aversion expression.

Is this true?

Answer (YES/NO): NO